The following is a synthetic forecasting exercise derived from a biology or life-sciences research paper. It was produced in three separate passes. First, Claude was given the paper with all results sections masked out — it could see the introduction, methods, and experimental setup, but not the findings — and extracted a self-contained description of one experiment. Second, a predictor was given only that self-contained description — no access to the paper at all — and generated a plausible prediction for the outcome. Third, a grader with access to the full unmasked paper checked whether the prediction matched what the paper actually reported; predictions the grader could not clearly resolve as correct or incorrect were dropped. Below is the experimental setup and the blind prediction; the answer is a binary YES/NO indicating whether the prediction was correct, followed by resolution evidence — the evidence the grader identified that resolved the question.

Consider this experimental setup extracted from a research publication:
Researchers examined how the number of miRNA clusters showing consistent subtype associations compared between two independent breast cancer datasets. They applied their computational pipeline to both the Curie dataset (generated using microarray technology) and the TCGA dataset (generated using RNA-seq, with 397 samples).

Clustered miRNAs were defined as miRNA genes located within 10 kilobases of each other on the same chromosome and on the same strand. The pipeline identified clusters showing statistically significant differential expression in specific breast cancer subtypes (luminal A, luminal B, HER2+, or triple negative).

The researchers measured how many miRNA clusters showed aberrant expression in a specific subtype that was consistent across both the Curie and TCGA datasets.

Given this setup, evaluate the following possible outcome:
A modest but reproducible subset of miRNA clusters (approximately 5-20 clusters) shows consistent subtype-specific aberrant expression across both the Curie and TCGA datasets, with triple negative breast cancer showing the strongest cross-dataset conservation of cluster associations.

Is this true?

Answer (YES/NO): NO